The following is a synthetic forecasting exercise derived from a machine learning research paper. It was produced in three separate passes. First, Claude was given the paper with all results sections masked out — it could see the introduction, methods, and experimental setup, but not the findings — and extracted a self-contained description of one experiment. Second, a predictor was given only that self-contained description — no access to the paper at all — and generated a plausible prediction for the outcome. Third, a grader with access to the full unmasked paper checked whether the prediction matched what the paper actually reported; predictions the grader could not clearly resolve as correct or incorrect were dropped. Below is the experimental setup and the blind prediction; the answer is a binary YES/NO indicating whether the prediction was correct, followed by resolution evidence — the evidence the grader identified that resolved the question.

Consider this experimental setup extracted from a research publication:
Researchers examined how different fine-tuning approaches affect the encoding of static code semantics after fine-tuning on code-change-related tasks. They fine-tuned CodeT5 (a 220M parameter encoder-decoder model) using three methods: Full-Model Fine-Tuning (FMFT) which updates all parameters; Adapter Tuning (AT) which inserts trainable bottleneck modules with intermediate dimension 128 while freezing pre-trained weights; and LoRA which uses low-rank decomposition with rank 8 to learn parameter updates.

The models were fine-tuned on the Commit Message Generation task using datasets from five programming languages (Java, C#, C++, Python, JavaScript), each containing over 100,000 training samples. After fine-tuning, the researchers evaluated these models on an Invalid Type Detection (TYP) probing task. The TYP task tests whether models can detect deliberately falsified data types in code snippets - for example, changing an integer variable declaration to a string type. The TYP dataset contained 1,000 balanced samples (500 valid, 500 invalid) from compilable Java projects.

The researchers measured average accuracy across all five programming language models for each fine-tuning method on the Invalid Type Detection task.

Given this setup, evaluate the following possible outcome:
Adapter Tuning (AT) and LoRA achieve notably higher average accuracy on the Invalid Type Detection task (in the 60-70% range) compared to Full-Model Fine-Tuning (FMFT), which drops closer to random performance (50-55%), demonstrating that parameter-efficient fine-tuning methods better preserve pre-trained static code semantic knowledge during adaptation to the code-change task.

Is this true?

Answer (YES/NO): NO